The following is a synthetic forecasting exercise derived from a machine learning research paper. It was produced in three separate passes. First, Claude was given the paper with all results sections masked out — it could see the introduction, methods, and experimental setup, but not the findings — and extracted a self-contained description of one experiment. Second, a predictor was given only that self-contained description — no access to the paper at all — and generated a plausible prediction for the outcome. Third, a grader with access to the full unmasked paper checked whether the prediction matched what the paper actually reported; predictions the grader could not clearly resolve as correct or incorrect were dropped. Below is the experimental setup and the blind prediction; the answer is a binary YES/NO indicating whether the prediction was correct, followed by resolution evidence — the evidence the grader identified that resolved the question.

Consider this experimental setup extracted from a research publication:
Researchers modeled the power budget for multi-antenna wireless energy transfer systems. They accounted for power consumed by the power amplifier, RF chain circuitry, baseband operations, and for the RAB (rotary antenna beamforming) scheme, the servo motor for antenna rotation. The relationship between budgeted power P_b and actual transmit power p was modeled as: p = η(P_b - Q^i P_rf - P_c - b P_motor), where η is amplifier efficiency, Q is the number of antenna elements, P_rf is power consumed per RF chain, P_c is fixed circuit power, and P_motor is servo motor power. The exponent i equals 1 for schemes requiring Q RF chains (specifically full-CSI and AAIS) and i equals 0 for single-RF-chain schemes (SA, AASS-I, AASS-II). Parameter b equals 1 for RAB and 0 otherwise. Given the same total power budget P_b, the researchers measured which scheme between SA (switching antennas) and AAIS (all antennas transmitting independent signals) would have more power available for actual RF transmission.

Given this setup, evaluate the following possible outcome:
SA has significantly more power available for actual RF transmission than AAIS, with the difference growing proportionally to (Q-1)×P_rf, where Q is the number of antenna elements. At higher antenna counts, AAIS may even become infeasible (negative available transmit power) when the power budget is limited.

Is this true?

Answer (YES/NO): NO